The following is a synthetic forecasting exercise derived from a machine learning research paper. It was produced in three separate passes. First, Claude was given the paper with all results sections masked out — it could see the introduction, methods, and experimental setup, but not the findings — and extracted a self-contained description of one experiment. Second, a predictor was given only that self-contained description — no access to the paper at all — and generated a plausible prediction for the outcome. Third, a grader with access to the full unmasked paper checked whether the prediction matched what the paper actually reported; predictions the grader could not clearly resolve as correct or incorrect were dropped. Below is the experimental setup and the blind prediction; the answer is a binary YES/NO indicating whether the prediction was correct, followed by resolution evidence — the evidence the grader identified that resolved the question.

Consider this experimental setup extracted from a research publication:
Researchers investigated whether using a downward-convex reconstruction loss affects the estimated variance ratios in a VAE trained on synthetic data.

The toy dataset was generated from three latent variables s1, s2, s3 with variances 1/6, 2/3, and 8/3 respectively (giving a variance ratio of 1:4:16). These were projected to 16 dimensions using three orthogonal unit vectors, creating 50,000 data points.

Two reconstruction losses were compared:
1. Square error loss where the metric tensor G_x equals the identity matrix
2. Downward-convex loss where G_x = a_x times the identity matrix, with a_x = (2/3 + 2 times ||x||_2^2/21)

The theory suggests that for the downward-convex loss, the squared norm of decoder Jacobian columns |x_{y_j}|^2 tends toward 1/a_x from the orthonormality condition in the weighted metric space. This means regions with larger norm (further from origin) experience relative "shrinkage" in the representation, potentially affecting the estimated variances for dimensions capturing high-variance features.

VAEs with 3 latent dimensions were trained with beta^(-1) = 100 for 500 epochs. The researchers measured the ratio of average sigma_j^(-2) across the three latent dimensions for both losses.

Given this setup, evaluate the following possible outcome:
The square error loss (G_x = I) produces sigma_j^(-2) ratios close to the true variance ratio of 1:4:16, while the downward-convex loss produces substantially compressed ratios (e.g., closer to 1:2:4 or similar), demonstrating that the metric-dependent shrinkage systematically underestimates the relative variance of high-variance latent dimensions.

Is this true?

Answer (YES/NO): NO